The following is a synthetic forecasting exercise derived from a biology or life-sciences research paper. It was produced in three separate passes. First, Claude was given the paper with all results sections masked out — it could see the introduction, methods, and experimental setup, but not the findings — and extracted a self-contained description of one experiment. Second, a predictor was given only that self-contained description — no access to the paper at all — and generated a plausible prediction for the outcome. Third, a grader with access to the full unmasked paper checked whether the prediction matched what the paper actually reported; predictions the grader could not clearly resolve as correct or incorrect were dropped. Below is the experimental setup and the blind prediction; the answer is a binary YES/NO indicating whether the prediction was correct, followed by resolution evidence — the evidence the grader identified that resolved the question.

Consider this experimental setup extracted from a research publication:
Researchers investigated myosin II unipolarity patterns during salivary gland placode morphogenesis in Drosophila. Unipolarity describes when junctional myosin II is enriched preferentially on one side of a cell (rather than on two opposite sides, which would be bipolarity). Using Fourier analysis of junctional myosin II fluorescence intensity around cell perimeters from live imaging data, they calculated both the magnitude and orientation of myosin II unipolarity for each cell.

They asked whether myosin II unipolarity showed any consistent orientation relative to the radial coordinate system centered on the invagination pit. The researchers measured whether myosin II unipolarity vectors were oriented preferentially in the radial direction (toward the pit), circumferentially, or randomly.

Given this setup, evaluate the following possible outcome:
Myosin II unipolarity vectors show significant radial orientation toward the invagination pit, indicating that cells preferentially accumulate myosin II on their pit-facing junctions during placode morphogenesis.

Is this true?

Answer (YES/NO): NO